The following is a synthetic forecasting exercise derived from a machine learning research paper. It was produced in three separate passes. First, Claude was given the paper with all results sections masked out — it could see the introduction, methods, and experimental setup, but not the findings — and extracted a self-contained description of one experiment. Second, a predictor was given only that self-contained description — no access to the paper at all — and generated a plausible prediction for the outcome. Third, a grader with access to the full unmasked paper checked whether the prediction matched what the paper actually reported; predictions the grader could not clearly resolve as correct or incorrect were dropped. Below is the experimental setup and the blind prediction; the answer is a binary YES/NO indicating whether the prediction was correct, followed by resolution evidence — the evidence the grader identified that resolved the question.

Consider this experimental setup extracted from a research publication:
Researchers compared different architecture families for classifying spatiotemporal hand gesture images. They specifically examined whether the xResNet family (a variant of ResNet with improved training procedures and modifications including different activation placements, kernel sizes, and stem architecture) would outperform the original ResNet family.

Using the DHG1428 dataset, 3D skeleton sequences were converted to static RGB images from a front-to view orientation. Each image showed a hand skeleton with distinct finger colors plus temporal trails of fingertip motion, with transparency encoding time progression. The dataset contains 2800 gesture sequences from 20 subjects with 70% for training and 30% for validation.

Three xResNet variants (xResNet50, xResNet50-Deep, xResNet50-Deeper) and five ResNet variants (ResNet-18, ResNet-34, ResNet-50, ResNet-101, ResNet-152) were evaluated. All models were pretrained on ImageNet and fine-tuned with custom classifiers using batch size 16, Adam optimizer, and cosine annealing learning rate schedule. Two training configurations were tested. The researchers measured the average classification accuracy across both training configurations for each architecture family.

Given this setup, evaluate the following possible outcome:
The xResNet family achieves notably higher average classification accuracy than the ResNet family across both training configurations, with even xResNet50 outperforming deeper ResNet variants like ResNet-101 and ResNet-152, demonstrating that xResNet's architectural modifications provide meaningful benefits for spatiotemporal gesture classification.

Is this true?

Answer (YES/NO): NO